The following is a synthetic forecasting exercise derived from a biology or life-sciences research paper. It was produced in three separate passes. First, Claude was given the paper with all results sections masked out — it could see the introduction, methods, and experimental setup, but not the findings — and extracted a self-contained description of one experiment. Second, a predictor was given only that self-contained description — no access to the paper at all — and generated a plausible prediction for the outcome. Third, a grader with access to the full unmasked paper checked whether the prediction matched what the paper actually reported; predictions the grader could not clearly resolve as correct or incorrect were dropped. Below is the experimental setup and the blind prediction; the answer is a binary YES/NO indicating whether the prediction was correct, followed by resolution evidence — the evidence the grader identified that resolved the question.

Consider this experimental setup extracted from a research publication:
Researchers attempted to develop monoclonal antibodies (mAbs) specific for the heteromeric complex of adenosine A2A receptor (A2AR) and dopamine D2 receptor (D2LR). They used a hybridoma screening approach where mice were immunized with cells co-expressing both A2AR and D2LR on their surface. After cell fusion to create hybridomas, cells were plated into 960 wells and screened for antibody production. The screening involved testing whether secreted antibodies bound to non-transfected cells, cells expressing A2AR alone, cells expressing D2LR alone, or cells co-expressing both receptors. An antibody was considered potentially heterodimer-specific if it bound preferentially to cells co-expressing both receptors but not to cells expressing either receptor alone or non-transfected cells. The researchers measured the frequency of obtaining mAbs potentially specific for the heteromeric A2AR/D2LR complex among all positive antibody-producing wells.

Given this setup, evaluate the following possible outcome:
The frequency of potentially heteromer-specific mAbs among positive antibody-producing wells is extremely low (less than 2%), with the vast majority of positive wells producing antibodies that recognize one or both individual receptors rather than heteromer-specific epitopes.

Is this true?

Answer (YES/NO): YES